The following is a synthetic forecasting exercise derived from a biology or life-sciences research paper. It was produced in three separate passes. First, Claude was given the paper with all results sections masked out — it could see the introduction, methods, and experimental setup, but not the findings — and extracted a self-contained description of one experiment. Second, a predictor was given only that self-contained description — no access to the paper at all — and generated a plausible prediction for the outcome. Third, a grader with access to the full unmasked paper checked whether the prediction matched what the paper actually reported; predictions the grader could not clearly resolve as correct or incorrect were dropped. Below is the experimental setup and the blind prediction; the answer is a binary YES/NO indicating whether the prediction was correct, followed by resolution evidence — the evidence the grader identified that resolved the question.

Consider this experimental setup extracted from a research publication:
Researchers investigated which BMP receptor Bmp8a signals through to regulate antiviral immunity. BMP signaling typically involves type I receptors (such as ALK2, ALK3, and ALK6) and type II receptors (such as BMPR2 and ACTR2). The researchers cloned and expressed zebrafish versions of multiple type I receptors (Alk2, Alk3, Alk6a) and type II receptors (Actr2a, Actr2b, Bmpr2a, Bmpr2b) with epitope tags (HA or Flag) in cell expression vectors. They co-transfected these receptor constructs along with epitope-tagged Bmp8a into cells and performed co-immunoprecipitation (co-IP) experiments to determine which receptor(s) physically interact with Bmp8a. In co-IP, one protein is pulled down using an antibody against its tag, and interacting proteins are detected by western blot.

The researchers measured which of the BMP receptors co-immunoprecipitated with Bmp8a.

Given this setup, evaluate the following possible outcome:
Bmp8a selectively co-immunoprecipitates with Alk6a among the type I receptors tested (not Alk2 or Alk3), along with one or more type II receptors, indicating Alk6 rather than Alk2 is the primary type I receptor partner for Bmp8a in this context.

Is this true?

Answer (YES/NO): NO